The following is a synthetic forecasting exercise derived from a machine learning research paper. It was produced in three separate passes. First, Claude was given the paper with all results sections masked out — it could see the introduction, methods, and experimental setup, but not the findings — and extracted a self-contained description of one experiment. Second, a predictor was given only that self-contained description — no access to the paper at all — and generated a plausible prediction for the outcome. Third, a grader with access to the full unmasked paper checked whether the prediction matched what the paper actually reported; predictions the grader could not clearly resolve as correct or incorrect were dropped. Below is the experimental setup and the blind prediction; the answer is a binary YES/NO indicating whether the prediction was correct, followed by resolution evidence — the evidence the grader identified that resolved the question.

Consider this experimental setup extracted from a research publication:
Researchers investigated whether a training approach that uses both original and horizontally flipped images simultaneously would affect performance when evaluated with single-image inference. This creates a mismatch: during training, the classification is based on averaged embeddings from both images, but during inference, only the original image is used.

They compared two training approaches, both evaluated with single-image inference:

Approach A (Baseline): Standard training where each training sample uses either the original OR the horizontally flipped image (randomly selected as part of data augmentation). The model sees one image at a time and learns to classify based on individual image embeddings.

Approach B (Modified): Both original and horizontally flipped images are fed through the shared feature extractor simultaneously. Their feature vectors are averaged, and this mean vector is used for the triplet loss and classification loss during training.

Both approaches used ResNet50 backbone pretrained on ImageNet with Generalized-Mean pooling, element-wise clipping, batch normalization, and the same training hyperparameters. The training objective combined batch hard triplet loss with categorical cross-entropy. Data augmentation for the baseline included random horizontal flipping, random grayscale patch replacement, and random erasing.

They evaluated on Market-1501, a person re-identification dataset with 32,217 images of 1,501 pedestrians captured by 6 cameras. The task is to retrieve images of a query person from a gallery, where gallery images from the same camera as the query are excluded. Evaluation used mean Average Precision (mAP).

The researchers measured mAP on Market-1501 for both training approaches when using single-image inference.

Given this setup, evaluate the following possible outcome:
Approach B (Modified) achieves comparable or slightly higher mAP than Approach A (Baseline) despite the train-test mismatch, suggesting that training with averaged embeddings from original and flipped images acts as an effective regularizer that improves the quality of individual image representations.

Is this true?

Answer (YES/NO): NO